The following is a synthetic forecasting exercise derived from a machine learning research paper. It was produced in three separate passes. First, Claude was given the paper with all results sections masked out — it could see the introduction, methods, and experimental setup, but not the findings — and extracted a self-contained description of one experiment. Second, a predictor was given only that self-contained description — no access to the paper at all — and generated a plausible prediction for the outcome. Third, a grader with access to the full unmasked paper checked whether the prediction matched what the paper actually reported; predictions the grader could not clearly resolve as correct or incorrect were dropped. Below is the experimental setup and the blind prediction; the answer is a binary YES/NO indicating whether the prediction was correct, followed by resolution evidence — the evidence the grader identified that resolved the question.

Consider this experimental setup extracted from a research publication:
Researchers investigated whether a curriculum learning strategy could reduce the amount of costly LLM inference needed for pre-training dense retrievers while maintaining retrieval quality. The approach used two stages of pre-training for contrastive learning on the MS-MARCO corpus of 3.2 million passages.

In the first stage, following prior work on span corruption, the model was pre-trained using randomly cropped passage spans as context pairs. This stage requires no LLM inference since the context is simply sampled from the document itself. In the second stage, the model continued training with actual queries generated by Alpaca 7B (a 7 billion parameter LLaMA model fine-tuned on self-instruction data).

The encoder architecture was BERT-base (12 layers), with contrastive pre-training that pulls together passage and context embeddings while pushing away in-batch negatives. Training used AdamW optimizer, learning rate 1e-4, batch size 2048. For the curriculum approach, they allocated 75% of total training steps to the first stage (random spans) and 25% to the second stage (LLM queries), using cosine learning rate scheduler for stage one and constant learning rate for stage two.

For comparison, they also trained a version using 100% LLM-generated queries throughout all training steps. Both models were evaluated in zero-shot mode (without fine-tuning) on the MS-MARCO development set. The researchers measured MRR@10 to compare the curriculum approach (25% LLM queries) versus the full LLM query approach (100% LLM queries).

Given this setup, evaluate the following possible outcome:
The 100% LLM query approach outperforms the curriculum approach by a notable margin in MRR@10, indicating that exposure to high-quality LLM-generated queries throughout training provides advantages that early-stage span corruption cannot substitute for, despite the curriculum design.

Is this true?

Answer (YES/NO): NO